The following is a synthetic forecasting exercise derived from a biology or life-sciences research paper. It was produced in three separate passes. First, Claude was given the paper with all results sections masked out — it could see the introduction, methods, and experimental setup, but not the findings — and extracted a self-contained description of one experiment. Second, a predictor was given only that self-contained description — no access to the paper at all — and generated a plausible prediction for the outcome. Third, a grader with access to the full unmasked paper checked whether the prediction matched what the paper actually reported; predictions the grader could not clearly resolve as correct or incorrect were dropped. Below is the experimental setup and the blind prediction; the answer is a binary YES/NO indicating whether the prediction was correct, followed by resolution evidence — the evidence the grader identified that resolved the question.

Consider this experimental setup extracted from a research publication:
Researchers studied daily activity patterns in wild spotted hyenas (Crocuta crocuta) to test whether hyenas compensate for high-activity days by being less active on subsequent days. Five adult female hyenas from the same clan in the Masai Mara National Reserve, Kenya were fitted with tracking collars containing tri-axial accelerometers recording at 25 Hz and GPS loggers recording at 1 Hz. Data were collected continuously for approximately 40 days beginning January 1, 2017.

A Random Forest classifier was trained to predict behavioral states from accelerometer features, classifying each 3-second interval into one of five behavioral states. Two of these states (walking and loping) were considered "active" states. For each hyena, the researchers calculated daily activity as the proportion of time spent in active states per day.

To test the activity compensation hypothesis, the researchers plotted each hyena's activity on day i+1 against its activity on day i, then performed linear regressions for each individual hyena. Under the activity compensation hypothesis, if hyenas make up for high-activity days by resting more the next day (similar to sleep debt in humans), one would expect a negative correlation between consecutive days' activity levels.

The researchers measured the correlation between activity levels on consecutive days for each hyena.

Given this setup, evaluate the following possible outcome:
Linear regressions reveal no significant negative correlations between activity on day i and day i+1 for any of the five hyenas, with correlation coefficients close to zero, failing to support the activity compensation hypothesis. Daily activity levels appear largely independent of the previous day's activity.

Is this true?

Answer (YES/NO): YES